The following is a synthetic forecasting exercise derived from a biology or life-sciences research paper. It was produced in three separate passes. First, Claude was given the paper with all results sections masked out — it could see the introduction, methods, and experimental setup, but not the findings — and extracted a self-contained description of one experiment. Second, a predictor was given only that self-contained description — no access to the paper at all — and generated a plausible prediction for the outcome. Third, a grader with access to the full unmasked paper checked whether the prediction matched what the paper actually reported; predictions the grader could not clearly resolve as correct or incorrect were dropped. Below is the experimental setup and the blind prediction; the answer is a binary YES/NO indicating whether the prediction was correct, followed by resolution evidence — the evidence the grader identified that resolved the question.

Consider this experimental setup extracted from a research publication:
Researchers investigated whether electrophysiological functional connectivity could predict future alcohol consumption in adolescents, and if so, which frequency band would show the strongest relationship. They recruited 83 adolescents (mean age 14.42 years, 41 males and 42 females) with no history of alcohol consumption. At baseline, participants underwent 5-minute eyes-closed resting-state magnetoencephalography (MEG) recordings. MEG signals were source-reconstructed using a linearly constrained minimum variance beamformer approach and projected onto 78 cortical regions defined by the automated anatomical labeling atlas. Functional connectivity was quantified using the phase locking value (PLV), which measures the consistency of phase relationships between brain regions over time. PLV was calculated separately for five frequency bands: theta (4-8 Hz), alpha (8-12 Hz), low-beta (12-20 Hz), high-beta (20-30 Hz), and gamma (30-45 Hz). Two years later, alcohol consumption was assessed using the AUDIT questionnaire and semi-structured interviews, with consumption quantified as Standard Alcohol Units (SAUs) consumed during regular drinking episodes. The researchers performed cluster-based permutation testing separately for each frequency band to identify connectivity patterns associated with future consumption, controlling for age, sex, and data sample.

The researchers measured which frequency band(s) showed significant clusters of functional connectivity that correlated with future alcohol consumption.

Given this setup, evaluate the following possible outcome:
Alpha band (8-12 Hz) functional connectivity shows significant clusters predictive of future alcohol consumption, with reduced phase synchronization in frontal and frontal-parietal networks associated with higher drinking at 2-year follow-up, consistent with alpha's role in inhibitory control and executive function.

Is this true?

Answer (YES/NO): NO